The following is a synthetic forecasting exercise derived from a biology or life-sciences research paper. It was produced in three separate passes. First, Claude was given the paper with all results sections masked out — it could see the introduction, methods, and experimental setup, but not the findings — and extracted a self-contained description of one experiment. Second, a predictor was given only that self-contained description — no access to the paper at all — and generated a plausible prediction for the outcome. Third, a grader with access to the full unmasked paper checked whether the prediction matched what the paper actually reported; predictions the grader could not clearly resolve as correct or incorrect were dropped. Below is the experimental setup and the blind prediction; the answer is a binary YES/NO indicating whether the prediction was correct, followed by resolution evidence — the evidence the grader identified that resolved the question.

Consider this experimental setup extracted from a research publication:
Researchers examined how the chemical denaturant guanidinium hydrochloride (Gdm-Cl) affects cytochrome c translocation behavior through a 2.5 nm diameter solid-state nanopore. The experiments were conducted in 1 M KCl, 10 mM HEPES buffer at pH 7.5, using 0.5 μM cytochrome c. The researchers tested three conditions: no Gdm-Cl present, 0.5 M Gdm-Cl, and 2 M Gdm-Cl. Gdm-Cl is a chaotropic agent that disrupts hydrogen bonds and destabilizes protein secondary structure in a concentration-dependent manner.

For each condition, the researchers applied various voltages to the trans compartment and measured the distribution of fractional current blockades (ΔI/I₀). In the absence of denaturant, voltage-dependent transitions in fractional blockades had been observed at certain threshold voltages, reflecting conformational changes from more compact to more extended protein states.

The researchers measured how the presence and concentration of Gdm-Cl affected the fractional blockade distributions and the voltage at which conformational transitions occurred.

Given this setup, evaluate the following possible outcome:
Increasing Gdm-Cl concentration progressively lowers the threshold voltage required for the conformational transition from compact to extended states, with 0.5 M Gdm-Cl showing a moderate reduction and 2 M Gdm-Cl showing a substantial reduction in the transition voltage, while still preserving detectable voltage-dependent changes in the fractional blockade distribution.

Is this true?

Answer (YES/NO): NO